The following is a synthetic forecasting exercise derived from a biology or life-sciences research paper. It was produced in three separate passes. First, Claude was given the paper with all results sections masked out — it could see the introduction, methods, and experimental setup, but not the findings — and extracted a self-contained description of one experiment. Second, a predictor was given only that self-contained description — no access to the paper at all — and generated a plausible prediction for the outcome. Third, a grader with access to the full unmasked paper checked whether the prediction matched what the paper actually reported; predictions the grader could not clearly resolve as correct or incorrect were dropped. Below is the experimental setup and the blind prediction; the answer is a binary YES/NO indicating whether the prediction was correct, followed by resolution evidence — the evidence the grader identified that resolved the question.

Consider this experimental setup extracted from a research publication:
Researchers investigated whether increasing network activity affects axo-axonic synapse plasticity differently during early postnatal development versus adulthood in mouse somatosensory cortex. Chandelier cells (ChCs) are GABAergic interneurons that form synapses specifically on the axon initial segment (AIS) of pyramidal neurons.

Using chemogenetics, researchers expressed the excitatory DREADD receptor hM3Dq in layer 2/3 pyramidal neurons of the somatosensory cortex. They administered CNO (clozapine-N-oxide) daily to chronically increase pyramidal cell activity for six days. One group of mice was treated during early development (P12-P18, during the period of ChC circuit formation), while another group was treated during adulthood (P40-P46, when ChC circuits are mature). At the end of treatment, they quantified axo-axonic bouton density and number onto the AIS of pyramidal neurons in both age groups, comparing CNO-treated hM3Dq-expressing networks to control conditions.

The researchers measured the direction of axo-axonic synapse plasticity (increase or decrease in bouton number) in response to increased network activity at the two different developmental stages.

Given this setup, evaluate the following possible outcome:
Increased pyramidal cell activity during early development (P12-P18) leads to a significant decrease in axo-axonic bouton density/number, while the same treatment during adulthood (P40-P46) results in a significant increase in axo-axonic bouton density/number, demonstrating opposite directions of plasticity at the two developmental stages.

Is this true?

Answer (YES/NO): YES